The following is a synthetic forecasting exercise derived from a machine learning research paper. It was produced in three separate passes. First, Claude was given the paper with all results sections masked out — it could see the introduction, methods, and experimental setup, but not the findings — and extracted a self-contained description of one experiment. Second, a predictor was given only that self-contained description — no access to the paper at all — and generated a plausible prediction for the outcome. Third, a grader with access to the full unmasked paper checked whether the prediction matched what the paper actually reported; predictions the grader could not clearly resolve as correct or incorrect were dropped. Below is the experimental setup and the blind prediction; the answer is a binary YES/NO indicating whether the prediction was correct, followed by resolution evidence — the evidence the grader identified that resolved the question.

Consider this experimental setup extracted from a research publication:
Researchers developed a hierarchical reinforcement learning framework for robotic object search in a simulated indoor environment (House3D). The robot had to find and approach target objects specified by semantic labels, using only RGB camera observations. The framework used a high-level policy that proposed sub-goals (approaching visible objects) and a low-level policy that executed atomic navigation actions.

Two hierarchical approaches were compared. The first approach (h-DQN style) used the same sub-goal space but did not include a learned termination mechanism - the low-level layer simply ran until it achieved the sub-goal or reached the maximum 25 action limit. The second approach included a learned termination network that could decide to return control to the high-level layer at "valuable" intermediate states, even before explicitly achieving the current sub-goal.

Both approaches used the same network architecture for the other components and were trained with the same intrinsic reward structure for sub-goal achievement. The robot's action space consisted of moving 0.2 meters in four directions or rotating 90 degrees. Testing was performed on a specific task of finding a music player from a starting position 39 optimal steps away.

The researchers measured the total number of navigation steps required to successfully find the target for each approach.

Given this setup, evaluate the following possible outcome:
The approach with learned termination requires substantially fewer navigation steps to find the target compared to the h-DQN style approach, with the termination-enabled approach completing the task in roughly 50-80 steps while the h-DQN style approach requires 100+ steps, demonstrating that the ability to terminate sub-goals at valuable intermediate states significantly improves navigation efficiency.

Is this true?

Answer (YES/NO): NO